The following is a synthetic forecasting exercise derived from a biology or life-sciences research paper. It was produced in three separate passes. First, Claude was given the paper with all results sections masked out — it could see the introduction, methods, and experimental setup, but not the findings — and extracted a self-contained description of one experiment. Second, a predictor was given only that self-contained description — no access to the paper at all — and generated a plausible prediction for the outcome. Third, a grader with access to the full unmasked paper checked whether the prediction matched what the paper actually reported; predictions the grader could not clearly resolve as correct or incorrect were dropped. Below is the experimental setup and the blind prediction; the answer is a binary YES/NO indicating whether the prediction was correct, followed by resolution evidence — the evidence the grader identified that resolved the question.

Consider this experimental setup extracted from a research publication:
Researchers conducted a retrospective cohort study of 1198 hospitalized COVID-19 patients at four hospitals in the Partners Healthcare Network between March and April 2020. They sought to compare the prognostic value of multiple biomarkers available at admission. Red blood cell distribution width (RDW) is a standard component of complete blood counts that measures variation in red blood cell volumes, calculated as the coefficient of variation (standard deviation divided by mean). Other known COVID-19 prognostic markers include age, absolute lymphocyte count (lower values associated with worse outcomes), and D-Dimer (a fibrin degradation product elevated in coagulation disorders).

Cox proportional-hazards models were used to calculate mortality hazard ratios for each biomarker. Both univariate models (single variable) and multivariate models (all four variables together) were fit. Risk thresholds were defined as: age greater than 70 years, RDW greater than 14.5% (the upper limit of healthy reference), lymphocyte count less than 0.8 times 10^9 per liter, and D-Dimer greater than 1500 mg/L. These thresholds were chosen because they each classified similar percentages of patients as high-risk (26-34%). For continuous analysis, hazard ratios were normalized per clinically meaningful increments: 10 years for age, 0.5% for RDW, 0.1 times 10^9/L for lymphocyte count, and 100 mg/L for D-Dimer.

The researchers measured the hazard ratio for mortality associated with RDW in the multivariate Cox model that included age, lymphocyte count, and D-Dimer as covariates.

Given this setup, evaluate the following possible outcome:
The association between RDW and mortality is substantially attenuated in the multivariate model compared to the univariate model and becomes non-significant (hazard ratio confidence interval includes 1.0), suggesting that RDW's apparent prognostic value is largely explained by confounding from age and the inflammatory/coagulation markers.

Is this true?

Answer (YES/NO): NO